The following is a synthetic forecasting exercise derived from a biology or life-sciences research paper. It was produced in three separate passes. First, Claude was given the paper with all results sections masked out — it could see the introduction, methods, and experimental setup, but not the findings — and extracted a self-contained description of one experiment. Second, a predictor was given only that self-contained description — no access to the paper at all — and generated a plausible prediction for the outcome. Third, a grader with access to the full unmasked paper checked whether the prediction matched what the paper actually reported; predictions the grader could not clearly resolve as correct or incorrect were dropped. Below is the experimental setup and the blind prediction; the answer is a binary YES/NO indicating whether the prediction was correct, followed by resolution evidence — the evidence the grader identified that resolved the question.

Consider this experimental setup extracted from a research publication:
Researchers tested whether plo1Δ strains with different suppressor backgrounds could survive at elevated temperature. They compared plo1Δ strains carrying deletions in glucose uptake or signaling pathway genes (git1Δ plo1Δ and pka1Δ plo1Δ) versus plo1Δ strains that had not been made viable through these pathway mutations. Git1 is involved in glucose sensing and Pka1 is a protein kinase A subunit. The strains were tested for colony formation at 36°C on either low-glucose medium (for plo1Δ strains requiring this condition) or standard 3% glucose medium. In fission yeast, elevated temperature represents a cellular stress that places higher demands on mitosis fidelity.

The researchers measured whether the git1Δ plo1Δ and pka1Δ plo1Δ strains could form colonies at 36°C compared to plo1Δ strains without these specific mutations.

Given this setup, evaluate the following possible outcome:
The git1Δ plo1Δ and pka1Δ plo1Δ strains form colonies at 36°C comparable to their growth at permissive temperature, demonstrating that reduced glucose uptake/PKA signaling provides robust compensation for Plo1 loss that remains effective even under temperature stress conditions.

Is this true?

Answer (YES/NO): NO